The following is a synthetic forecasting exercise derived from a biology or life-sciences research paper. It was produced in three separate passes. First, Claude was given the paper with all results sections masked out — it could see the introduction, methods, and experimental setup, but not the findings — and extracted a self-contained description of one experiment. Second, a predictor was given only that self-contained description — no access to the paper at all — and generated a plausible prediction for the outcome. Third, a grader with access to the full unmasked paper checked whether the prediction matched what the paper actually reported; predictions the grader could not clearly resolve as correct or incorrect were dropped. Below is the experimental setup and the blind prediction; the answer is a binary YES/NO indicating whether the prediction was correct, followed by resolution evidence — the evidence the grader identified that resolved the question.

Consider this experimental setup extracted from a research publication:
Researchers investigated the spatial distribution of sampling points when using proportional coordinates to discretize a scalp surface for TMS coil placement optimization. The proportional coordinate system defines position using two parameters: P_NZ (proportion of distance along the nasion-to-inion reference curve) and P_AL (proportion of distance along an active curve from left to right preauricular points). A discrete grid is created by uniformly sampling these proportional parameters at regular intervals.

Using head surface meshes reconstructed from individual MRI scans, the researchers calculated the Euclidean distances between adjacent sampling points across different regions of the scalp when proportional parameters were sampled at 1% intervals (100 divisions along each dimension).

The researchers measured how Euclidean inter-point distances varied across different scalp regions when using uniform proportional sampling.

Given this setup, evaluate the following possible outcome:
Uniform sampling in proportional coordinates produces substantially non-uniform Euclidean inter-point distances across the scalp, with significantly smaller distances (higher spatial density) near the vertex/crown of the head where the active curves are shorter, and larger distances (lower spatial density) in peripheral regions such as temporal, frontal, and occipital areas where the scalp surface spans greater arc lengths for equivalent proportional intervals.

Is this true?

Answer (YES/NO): NO